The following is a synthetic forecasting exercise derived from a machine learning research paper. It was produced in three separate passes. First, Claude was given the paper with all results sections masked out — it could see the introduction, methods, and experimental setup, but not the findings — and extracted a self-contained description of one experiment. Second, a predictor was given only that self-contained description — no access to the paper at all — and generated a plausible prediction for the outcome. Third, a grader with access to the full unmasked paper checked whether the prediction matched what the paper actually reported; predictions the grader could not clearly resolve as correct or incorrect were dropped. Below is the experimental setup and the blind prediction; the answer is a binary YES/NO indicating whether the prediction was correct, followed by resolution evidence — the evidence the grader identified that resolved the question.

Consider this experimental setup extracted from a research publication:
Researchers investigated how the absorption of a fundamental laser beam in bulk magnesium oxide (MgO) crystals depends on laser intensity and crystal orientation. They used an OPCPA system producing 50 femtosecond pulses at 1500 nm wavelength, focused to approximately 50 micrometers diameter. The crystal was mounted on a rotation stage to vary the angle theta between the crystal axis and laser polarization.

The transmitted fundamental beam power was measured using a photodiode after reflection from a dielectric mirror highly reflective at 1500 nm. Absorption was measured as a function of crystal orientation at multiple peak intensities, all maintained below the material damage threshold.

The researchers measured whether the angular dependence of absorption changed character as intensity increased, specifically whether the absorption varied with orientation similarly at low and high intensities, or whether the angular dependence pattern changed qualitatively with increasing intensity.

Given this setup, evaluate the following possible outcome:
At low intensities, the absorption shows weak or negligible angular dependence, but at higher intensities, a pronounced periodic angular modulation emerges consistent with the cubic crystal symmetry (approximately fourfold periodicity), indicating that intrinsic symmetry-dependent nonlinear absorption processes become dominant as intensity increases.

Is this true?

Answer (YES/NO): NO